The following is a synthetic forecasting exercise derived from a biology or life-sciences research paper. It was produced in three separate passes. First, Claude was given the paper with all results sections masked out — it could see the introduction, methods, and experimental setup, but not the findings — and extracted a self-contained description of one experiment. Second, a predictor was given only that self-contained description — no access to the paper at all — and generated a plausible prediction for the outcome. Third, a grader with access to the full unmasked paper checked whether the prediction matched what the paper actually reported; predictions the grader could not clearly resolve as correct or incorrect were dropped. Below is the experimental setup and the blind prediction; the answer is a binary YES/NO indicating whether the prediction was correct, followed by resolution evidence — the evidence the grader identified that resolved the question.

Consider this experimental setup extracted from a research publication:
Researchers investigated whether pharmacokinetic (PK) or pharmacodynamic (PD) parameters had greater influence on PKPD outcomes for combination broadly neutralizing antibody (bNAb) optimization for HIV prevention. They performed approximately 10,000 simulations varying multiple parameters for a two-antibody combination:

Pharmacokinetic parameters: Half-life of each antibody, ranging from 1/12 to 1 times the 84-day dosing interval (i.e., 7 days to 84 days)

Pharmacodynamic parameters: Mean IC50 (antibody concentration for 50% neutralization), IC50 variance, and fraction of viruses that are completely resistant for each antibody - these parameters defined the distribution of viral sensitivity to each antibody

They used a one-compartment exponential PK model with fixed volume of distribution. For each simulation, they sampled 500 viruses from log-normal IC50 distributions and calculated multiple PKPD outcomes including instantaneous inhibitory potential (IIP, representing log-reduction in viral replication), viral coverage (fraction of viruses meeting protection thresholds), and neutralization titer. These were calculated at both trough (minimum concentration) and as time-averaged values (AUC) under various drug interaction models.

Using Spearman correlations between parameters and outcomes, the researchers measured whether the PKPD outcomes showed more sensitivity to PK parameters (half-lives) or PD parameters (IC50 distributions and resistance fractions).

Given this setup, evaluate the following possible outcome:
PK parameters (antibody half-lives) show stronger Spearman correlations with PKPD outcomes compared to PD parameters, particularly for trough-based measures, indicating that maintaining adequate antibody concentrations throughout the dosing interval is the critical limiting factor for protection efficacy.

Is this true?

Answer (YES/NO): NO